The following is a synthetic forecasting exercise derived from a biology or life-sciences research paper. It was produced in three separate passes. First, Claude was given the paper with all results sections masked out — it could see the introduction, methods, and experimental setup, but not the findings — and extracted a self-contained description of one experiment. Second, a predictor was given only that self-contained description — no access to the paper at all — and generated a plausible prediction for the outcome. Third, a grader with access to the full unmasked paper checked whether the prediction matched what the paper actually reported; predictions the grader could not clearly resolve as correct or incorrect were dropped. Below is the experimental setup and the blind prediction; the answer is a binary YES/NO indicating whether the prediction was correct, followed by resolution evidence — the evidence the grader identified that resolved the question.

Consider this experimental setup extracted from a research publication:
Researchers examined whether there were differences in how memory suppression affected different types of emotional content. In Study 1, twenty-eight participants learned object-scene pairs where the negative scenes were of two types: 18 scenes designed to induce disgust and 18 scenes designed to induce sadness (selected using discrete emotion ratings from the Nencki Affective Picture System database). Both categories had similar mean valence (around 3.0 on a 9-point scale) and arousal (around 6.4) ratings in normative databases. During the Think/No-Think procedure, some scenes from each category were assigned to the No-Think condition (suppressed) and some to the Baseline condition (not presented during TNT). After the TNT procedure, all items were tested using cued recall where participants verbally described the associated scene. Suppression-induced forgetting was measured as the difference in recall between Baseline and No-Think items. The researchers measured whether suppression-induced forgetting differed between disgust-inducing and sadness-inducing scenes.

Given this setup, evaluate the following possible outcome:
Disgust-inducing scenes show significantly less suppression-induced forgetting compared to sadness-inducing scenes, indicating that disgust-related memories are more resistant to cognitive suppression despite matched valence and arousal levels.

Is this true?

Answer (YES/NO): NO